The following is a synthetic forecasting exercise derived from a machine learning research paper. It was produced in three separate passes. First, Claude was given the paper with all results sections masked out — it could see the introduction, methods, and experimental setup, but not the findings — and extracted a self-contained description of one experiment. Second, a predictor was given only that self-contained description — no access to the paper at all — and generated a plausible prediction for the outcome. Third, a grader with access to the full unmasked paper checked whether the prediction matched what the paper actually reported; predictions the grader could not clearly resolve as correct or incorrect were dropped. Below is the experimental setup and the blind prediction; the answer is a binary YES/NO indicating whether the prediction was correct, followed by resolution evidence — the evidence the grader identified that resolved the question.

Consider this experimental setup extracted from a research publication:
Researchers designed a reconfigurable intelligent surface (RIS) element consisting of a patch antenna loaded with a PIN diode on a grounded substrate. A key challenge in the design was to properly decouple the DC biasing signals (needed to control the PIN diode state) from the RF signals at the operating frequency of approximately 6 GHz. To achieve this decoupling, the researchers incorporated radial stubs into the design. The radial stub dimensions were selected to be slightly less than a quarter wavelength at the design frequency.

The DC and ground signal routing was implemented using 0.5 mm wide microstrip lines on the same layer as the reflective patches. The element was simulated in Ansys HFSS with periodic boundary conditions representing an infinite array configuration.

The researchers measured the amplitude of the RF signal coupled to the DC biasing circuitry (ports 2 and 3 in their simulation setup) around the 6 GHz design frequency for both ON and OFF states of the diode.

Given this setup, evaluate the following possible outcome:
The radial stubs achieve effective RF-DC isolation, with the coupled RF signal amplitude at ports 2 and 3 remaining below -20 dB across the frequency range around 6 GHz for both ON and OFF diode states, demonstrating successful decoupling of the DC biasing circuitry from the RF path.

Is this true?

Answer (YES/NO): NO